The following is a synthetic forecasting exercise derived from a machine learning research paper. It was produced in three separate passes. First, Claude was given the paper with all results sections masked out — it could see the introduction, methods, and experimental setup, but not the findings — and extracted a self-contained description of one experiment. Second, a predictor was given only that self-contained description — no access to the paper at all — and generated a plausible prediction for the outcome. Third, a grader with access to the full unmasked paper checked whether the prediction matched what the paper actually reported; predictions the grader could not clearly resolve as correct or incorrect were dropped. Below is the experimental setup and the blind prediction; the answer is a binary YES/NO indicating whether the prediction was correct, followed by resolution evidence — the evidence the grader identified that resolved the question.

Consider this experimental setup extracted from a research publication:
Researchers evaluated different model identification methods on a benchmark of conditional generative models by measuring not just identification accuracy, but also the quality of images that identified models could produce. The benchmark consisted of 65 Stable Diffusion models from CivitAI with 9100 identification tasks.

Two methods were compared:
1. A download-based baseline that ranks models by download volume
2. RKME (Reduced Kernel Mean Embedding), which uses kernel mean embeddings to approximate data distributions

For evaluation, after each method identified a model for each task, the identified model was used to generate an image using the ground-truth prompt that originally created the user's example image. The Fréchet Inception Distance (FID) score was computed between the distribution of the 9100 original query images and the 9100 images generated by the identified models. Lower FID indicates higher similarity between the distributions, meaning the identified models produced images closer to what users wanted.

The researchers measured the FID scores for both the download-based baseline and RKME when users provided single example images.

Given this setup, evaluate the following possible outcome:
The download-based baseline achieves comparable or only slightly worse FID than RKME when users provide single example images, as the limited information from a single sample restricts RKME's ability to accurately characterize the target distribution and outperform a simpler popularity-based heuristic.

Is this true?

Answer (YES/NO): NO